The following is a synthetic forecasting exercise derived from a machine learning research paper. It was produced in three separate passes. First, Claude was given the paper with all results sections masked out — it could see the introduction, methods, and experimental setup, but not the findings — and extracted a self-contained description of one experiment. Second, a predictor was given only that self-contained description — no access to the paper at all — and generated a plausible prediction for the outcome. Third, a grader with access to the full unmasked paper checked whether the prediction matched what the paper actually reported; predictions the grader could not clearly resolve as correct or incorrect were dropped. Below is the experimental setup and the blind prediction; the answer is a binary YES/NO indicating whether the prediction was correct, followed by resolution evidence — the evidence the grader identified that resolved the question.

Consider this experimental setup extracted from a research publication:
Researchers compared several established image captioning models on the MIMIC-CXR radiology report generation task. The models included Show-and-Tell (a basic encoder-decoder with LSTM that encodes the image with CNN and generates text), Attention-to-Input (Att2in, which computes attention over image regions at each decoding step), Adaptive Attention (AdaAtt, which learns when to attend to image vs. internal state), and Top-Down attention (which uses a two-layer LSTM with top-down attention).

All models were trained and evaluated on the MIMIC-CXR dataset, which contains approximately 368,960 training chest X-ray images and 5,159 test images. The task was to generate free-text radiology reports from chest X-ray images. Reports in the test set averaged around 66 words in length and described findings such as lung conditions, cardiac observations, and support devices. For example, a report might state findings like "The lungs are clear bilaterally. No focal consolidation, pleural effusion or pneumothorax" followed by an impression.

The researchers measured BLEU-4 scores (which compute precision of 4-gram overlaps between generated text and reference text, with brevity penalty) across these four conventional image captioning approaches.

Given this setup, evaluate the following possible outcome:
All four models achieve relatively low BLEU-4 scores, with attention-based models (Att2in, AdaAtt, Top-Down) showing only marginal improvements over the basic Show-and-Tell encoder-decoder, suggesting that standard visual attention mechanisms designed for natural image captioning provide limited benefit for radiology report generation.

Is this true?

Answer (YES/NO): YES